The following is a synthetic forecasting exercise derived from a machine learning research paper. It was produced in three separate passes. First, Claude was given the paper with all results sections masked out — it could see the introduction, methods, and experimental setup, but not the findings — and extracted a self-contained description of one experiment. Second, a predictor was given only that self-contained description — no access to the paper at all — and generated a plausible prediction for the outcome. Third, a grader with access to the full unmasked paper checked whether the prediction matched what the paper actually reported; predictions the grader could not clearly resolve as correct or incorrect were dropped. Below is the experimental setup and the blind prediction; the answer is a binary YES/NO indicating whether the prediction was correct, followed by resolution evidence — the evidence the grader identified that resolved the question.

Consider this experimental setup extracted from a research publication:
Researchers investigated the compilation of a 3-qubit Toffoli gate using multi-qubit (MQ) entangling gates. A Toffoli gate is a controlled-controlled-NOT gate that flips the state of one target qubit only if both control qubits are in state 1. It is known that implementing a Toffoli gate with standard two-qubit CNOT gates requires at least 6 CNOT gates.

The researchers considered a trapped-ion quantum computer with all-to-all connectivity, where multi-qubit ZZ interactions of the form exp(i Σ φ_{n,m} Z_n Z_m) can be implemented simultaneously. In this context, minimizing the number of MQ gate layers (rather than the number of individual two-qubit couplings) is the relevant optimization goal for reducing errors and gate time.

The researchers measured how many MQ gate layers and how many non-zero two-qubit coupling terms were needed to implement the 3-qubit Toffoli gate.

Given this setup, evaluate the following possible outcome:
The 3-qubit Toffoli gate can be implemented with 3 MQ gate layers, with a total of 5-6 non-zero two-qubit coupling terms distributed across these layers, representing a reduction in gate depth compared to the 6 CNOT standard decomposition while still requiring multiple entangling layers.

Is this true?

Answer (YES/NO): NO